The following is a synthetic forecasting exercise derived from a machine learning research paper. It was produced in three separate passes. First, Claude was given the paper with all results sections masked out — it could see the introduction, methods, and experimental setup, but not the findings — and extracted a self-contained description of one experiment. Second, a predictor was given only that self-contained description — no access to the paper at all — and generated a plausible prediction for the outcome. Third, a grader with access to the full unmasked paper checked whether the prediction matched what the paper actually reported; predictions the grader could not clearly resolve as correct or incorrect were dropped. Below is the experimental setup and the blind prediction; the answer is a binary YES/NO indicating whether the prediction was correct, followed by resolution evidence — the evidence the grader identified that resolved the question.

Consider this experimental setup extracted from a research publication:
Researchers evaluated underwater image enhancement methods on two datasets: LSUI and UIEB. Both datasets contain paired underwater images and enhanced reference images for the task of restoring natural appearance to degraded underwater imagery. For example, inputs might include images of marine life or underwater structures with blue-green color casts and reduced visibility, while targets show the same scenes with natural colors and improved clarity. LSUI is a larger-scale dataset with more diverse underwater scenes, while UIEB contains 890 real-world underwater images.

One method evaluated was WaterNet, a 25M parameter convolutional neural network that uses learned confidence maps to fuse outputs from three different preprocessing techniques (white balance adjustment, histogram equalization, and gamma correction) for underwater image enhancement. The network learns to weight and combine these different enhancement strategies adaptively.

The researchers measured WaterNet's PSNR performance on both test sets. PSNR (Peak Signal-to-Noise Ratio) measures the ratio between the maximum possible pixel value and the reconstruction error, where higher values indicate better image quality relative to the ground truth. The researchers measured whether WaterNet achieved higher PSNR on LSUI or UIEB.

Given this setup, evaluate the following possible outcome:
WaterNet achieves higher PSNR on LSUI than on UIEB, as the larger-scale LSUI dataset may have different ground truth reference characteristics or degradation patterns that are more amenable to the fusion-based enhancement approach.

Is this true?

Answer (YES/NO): YES